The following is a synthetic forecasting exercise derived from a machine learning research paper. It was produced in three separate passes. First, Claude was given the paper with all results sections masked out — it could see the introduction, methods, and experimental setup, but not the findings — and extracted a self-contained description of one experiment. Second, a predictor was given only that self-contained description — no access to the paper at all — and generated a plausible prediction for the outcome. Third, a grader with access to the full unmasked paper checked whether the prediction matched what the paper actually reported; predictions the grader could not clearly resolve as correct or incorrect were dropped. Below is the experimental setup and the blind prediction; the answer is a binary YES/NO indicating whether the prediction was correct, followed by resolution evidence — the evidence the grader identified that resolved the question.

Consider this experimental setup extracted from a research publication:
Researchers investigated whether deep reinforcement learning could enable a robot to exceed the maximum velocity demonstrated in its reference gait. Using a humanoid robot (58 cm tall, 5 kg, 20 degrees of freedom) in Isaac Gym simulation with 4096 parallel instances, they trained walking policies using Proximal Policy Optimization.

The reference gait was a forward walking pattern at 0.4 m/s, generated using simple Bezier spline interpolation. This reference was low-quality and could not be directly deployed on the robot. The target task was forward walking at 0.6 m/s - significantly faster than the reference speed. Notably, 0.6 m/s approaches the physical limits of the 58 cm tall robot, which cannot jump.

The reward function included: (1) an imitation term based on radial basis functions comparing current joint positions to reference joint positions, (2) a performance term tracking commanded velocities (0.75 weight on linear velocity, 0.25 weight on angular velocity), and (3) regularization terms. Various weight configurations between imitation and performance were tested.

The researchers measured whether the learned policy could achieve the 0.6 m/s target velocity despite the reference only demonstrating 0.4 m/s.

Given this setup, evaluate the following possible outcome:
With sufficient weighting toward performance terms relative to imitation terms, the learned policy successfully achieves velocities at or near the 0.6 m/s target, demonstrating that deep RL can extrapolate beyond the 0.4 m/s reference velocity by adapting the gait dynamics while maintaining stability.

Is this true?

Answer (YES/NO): YES